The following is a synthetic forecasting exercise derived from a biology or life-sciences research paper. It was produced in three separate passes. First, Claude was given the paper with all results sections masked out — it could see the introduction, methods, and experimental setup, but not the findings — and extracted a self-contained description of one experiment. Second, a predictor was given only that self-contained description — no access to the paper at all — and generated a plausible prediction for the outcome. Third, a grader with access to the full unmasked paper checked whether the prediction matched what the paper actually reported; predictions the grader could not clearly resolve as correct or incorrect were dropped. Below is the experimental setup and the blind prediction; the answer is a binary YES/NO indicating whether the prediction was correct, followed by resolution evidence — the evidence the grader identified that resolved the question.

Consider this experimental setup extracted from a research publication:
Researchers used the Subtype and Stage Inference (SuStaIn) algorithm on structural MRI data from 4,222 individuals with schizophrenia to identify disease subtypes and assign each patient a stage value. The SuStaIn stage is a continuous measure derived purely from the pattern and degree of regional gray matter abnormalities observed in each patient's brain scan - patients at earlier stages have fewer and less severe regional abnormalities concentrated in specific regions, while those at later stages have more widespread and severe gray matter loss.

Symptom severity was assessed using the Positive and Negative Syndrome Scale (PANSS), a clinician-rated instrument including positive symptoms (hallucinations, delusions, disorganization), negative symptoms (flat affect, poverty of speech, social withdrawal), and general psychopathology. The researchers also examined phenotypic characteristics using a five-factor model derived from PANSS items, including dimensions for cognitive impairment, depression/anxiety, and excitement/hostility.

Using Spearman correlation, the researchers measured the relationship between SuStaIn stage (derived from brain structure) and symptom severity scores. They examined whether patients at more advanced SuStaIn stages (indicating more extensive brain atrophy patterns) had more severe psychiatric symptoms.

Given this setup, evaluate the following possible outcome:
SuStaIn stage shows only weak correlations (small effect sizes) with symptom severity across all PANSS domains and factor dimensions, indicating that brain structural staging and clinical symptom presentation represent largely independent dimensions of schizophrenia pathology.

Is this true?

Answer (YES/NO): NO